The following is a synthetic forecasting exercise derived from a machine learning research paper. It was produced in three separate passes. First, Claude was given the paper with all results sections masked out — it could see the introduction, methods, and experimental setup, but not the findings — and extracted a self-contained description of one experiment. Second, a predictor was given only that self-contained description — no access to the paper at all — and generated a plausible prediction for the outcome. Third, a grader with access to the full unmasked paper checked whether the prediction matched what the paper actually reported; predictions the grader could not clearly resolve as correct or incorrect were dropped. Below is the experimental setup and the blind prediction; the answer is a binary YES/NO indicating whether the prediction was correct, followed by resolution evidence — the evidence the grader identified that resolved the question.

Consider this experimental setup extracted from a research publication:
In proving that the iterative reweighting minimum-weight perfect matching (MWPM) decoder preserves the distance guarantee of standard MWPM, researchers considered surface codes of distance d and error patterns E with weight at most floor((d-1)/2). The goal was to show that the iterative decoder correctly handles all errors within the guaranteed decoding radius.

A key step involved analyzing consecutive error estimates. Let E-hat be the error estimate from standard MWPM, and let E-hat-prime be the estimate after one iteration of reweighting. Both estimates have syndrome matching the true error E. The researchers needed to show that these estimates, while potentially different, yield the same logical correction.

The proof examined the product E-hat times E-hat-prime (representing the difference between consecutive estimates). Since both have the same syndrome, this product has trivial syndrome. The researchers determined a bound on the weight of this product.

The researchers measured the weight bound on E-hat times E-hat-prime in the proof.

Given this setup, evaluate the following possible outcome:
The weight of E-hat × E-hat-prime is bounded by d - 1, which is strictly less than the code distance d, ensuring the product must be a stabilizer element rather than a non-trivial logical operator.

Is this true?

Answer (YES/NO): NO